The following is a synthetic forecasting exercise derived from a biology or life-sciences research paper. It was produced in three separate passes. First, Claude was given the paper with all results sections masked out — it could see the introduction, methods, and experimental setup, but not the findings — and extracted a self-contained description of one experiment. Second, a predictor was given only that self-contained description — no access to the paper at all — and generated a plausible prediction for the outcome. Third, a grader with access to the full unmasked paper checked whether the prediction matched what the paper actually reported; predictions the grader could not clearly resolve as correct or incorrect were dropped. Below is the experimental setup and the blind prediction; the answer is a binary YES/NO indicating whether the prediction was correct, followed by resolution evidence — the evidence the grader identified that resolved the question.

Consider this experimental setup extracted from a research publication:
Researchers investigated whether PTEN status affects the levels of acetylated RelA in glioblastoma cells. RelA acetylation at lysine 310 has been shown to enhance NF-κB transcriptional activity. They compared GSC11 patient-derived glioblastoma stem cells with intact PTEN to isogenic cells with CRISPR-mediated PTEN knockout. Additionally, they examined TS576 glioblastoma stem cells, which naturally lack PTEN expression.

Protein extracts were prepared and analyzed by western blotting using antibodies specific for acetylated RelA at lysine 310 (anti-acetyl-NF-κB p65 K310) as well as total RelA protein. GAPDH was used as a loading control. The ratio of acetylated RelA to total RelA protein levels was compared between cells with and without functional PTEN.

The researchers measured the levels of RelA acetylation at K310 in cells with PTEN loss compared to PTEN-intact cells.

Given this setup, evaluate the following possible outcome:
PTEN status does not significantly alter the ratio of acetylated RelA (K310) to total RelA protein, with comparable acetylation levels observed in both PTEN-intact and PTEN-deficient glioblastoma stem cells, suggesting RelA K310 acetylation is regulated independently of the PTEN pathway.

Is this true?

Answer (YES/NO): NO